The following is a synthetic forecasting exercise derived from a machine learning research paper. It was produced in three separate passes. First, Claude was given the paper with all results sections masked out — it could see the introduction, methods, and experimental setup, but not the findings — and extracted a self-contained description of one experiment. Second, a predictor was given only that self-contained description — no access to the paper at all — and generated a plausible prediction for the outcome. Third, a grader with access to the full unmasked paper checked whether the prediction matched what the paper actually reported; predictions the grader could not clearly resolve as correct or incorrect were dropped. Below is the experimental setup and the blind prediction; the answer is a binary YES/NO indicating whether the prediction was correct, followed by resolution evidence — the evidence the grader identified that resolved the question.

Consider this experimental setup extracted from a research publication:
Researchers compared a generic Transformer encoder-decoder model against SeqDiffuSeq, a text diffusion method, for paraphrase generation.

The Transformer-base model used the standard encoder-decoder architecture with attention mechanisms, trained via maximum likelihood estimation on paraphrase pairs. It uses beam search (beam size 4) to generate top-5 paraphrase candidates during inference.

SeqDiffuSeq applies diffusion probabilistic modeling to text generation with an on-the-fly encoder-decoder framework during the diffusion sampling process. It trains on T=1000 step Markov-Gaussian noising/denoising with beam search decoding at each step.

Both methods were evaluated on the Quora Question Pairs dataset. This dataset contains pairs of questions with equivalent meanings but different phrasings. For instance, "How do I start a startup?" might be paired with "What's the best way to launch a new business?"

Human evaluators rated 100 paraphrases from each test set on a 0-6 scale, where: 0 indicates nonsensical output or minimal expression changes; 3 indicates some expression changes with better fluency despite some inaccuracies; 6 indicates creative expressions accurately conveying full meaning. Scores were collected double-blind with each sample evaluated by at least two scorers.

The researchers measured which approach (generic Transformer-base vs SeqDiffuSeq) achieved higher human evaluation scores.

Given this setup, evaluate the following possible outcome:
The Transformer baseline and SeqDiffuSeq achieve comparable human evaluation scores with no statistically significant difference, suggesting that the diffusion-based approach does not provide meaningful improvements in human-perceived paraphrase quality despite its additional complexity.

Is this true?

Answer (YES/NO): NO